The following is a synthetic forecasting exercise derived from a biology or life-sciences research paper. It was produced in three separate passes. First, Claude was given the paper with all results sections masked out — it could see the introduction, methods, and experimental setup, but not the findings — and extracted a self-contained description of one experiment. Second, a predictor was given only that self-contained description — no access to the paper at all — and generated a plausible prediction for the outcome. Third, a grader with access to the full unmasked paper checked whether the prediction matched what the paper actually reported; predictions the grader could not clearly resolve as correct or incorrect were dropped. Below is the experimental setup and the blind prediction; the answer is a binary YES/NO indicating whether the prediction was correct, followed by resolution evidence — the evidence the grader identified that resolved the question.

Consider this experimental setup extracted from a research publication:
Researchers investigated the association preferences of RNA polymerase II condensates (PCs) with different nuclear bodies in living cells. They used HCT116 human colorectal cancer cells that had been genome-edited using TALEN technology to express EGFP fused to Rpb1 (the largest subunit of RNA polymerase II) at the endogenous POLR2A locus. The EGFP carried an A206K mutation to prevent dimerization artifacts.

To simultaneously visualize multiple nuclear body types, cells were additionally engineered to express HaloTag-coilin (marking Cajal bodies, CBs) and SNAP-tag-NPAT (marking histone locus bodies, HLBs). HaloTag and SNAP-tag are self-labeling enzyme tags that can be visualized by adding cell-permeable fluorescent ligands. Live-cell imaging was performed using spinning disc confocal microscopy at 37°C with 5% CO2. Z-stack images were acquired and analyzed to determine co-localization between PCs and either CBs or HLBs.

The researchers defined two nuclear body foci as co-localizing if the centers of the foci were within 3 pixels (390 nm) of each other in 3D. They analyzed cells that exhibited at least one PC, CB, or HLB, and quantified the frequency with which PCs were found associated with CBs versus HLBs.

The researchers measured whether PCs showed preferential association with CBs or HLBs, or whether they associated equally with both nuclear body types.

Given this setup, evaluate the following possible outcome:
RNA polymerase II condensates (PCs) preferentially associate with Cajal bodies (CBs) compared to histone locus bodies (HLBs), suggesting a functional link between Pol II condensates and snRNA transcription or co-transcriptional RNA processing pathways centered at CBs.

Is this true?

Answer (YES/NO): NO